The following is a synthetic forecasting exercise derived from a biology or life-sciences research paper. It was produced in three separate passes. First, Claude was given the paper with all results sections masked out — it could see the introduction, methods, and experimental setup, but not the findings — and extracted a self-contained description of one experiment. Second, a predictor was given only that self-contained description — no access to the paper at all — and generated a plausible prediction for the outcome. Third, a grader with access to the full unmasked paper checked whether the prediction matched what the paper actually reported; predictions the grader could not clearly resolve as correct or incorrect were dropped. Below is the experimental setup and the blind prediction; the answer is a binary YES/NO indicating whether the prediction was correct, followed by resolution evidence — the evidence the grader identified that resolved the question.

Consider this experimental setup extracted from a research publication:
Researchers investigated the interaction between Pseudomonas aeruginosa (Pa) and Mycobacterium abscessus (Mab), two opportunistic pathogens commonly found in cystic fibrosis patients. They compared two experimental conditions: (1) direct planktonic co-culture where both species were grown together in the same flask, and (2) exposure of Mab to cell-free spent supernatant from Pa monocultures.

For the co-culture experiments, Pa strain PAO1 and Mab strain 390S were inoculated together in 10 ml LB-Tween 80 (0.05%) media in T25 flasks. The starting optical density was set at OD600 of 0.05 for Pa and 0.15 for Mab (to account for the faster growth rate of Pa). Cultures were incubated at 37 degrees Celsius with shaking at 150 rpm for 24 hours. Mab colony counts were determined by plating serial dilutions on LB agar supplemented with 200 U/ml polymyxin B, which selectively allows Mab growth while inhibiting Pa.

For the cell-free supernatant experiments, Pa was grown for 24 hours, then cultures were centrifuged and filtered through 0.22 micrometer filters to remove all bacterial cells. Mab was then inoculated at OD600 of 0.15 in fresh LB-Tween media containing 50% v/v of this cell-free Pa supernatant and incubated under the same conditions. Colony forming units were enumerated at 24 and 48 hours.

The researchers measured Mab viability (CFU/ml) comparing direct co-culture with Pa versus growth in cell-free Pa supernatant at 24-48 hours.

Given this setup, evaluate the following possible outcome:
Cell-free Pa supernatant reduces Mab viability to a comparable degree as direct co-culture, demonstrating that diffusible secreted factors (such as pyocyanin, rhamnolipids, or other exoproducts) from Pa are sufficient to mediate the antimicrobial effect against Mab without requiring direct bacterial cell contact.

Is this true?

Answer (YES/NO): NO